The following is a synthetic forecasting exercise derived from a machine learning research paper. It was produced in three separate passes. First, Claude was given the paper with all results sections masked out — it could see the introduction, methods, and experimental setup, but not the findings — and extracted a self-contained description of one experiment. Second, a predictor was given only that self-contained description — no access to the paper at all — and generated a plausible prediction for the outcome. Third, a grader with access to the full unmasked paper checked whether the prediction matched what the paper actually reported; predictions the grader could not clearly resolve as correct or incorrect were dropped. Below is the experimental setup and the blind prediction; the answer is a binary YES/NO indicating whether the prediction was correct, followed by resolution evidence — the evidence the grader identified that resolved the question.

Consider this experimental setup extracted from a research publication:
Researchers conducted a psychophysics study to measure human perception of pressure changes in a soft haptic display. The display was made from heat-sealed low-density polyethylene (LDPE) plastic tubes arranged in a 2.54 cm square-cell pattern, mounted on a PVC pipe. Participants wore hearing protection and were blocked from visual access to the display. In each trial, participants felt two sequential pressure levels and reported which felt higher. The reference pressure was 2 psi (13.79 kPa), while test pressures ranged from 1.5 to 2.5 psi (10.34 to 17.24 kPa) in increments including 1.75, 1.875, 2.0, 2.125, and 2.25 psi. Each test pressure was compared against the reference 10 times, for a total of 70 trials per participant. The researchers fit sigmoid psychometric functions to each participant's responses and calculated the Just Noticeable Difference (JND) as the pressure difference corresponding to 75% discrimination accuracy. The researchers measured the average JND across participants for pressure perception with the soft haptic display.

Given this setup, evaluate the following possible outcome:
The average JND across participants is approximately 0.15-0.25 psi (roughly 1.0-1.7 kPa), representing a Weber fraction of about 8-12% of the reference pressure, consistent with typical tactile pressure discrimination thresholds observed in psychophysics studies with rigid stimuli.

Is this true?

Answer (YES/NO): YES